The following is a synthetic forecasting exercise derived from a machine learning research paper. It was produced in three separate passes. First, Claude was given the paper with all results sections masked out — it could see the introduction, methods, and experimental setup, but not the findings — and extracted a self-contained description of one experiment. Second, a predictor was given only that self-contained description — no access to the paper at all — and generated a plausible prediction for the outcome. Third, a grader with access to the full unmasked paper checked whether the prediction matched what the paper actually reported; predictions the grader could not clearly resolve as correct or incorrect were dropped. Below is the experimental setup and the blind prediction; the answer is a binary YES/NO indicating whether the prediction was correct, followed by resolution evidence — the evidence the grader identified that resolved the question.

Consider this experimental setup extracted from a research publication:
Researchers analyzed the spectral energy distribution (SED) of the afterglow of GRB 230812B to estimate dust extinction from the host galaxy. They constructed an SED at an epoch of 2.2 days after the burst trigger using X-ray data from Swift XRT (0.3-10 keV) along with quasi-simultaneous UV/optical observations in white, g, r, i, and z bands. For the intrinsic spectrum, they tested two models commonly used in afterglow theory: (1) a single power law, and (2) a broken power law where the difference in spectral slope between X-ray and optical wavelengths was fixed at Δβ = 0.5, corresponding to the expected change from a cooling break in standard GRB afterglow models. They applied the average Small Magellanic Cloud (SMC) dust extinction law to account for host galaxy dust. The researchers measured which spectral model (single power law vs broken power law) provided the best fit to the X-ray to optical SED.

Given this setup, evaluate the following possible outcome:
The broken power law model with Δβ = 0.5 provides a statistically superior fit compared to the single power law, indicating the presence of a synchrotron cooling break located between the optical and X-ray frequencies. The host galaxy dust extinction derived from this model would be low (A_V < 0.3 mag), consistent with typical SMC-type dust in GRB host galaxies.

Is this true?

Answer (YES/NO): NO